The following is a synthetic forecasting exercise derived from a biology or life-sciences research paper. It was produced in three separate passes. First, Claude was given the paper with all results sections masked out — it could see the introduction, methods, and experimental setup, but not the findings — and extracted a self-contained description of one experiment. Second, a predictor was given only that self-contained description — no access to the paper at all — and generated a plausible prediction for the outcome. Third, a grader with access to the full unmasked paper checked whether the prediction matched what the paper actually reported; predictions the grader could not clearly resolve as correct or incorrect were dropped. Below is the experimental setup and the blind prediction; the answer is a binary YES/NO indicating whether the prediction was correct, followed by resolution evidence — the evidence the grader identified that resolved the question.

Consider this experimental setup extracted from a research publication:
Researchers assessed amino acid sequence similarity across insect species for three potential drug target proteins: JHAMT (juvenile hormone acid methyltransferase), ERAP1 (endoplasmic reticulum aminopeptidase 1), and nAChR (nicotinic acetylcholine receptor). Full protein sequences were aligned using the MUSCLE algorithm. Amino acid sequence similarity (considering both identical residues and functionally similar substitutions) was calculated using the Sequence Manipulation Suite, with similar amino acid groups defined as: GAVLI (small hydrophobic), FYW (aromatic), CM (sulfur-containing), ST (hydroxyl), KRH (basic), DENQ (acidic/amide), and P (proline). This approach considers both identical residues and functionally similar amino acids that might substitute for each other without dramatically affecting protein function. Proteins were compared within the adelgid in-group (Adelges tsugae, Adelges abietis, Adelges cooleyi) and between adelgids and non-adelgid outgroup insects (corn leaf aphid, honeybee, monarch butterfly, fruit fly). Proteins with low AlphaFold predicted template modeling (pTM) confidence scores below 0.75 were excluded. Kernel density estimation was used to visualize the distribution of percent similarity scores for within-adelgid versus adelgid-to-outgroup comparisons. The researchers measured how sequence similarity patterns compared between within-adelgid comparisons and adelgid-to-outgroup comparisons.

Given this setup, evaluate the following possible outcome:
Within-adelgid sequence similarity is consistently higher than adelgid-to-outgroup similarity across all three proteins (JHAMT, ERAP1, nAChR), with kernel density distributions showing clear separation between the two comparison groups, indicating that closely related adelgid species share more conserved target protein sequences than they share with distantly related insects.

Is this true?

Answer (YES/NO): NO